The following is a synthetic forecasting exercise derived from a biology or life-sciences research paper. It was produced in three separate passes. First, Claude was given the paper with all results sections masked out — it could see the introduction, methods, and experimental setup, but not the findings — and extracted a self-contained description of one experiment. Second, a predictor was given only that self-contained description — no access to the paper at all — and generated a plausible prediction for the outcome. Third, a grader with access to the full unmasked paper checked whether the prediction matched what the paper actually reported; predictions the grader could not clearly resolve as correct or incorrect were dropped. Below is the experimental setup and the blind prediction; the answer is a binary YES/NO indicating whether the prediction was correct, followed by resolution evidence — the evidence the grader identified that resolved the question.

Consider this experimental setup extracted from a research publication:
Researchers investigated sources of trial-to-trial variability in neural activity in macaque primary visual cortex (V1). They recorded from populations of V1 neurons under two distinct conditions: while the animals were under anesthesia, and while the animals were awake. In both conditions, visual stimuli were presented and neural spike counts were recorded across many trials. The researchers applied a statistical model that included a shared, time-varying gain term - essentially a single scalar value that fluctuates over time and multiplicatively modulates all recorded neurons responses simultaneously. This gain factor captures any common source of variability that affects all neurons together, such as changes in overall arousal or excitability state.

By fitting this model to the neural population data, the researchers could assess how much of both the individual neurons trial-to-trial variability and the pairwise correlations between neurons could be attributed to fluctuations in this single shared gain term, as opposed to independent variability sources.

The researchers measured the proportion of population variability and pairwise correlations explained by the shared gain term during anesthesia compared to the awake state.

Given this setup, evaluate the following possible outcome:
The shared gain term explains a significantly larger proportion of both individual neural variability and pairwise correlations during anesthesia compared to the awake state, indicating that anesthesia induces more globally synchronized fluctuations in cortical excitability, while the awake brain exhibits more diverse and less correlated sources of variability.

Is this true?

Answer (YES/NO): YES